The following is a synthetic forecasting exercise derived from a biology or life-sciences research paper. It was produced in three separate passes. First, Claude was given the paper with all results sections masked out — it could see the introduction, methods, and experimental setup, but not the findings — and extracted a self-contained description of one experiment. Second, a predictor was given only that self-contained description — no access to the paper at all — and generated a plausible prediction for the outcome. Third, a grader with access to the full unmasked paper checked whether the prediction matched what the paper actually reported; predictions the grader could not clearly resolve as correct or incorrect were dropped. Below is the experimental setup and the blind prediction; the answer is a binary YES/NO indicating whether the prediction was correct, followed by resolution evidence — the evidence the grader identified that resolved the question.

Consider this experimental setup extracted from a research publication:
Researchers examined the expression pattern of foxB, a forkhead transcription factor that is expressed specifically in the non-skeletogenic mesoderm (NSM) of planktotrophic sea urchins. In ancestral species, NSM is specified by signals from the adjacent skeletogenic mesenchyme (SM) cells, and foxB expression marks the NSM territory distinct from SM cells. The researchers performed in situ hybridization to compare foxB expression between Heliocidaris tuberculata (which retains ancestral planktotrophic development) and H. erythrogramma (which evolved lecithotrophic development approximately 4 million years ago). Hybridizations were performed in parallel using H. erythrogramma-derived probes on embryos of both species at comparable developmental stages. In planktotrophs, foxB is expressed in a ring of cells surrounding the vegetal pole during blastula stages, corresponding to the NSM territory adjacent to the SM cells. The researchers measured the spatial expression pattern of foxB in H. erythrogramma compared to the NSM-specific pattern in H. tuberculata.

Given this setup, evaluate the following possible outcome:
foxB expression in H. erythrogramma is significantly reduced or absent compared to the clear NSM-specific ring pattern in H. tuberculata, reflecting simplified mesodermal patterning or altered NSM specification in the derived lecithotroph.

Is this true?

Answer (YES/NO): NO